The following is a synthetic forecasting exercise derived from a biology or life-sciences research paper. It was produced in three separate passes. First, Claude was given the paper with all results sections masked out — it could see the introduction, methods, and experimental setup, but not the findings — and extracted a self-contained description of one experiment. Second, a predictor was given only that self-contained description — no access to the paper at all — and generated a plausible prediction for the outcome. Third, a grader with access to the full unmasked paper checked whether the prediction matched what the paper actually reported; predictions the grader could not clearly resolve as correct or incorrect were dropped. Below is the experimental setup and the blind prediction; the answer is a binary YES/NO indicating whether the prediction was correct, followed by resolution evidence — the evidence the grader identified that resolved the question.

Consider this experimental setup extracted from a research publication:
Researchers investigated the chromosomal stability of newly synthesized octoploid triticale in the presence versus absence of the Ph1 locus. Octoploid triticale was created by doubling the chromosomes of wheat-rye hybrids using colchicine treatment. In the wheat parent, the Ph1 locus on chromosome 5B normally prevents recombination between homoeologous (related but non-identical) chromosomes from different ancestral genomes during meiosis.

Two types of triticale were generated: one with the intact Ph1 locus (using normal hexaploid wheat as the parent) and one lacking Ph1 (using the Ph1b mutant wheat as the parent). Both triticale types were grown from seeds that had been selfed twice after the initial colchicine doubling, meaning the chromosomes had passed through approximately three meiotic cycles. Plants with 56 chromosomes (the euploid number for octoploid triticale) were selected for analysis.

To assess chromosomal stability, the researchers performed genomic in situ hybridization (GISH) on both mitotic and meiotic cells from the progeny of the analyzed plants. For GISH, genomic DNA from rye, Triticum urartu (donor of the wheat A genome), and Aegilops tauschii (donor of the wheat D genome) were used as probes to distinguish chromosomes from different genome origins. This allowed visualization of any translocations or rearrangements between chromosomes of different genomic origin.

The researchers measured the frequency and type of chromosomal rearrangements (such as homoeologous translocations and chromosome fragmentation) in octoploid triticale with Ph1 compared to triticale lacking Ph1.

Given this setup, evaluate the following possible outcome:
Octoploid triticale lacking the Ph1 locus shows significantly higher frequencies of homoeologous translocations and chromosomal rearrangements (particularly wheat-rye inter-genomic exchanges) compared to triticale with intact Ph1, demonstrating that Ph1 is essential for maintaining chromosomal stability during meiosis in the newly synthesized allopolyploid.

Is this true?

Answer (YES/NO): YES